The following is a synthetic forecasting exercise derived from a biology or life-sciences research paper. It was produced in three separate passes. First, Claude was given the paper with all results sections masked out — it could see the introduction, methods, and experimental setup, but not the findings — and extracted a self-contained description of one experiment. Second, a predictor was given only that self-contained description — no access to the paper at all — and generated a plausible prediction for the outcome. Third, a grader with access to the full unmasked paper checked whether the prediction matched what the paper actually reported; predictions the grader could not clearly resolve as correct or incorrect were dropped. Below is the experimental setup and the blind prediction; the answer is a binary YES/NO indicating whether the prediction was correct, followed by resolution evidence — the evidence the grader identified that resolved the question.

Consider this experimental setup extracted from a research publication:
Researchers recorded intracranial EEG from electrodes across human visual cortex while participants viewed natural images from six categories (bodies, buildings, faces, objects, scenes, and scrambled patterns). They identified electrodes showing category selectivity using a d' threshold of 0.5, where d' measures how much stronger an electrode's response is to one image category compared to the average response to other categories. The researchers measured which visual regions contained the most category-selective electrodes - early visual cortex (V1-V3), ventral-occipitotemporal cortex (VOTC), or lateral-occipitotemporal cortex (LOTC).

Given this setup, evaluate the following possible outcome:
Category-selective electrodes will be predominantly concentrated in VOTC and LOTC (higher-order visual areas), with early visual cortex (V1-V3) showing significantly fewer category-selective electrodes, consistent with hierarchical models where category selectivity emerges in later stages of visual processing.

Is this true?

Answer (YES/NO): YES